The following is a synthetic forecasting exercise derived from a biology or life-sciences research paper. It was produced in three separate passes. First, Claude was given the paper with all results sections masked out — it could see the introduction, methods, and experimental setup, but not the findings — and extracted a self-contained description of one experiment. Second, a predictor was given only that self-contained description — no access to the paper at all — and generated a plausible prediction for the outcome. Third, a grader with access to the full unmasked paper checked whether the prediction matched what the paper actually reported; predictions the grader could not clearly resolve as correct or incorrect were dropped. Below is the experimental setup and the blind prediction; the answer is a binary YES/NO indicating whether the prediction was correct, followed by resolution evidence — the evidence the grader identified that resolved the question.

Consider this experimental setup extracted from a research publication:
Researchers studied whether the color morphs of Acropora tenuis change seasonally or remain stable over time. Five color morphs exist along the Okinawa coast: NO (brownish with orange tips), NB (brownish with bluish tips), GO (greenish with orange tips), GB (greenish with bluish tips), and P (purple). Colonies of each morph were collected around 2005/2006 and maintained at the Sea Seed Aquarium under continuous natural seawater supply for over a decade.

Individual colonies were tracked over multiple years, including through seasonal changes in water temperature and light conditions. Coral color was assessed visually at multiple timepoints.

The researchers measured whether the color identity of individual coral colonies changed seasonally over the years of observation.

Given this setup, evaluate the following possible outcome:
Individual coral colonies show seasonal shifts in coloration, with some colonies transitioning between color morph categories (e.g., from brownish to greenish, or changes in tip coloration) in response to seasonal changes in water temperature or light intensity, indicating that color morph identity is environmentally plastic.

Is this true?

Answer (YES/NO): NO